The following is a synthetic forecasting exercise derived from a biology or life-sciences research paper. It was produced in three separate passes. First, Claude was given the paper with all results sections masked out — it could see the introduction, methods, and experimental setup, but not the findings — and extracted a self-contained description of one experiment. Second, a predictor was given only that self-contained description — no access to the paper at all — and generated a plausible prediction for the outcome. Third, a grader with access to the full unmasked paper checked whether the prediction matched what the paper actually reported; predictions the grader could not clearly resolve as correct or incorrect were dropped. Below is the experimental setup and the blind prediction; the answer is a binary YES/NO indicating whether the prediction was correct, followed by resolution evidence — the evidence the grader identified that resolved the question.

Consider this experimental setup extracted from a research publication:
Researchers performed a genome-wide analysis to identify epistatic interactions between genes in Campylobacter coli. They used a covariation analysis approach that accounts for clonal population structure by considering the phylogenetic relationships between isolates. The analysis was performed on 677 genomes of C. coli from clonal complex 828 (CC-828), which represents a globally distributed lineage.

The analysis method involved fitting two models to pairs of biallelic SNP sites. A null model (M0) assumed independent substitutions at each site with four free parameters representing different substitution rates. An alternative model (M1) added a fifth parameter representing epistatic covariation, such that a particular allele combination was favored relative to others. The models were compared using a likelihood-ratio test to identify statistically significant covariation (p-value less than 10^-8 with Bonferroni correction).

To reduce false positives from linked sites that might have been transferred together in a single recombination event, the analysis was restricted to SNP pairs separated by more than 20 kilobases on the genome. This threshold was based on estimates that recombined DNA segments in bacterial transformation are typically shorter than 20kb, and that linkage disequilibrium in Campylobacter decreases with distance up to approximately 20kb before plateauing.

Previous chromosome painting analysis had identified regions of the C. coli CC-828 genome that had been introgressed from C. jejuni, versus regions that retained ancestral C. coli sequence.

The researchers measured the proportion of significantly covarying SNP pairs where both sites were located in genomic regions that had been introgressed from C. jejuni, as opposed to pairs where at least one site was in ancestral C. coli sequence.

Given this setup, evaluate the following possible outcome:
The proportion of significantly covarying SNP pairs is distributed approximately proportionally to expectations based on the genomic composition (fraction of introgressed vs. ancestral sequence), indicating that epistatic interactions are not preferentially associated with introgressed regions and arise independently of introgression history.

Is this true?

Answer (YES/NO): NO